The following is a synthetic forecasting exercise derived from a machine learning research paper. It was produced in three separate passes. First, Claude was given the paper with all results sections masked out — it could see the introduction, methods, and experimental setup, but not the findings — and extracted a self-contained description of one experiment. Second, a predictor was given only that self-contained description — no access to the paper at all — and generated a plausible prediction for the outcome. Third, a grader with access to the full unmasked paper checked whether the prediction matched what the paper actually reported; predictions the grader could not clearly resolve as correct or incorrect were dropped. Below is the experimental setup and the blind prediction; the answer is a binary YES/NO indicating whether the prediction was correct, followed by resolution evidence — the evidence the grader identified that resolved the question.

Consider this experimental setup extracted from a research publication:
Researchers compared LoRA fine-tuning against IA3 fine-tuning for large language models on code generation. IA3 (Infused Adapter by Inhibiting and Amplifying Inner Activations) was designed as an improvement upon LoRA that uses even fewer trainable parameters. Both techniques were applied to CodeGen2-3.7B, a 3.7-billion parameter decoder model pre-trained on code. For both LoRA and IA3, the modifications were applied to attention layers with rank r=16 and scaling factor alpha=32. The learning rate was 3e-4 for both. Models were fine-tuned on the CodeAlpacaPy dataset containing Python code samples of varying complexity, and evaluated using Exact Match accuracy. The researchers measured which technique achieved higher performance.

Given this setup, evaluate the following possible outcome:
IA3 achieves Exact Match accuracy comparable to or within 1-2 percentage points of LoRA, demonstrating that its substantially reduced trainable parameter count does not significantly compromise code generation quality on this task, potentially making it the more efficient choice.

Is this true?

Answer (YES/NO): NO